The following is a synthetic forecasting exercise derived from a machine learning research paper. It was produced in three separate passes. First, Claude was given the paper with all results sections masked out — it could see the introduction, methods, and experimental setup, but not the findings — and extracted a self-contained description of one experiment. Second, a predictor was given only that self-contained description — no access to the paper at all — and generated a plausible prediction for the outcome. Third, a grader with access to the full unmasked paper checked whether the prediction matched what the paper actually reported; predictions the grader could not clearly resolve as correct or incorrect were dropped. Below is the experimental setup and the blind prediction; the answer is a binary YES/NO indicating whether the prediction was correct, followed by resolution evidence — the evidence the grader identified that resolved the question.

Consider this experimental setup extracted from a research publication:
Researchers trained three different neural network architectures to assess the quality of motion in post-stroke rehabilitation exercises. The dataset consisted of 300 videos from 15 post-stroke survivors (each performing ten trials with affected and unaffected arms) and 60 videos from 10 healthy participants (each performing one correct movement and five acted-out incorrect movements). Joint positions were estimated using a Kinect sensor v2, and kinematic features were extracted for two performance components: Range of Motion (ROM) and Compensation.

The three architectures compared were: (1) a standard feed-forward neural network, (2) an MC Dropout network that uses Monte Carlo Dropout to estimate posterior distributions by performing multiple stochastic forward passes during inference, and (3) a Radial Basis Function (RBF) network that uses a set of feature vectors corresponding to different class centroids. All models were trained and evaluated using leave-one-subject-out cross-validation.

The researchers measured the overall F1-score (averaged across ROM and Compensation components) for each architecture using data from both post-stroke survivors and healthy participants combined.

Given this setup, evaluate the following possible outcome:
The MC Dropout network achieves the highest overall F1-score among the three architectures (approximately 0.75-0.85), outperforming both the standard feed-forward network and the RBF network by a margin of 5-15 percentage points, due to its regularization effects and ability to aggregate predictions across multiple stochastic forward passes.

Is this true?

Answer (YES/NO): NO